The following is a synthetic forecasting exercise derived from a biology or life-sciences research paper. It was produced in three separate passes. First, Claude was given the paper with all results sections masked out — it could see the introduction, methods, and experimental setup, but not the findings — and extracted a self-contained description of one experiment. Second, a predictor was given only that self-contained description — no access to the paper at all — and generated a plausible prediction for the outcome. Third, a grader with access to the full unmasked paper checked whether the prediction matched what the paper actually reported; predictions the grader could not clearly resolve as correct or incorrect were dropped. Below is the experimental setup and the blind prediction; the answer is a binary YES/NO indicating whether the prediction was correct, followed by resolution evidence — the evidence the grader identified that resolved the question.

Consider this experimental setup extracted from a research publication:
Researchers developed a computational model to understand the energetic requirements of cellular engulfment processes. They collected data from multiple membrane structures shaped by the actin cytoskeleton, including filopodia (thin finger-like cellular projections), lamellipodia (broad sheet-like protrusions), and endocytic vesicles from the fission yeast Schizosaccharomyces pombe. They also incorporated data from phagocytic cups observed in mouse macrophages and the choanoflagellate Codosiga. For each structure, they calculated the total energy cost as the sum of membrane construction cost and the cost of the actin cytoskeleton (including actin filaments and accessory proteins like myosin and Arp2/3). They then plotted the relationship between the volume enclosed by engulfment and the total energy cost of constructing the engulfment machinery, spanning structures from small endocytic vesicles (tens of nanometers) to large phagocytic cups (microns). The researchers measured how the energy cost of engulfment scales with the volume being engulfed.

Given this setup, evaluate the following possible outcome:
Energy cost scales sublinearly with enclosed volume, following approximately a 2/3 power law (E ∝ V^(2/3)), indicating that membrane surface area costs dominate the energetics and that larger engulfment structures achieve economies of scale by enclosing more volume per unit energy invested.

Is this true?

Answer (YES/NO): NO